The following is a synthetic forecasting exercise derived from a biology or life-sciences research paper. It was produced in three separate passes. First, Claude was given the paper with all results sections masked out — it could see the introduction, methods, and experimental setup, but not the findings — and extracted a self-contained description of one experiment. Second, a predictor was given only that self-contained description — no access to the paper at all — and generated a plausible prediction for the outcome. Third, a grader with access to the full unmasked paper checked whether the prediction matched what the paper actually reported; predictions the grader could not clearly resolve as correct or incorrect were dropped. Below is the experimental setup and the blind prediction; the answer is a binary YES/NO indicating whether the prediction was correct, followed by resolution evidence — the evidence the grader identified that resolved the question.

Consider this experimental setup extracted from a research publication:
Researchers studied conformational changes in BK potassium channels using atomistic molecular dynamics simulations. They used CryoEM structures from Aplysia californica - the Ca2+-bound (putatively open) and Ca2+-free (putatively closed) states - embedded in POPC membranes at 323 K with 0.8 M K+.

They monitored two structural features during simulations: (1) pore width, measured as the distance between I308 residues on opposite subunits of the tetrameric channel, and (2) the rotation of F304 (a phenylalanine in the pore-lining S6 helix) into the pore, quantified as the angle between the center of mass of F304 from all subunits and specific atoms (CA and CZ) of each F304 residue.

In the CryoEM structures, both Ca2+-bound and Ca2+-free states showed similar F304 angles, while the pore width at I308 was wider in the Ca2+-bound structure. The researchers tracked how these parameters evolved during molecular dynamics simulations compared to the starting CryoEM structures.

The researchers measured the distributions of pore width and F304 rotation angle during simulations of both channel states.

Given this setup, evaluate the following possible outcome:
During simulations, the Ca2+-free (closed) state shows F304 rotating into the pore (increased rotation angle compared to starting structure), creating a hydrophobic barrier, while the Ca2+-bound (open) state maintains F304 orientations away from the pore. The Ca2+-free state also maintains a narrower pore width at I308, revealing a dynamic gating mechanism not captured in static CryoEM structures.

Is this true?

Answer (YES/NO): YES